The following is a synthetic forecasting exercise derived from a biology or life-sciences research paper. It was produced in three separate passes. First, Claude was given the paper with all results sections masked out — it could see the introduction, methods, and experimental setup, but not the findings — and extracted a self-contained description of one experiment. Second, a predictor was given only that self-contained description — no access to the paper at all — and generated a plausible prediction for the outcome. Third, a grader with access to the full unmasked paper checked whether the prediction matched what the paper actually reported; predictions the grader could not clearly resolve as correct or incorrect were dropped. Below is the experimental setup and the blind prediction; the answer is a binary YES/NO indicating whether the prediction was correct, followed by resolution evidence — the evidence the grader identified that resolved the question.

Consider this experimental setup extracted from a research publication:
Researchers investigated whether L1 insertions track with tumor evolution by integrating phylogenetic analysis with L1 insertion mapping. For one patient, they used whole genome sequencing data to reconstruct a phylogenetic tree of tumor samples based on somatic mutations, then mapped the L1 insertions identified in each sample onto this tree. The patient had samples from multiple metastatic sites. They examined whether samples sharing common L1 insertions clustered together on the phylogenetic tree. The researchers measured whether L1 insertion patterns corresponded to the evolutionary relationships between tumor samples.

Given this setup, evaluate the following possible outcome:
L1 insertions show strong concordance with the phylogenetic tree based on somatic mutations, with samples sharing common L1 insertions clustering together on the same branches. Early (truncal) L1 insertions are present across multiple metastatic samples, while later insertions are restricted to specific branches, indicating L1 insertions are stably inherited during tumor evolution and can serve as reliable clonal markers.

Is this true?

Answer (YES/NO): YES